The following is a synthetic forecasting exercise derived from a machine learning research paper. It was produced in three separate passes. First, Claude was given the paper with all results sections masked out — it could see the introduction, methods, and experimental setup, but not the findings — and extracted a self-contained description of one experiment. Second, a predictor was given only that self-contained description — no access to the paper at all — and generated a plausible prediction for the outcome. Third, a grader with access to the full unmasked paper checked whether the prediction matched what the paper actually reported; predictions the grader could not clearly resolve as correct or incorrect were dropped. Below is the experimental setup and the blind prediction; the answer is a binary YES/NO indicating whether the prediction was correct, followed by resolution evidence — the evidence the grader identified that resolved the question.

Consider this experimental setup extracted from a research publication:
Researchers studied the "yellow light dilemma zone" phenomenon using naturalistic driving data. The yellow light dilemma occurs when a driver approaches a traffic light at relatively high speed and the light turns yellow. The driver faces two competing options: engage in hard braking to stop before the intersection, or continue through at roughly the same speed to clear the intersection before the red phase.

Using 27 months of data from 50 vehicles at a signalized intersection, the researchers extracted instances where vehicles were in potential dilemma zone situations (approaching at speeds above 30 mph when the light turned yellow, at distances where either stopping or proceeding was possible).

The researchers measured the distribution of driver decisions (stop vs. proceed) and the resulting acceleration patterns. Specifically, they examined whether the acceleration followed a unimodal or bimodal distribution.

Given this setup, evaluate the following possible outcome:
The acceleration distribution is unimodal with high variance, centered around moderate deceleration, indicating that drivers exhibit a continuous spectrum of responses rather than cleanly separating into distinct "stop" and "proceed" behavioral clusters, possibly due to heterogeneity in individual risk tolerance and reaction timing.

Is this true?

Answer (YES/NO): NO